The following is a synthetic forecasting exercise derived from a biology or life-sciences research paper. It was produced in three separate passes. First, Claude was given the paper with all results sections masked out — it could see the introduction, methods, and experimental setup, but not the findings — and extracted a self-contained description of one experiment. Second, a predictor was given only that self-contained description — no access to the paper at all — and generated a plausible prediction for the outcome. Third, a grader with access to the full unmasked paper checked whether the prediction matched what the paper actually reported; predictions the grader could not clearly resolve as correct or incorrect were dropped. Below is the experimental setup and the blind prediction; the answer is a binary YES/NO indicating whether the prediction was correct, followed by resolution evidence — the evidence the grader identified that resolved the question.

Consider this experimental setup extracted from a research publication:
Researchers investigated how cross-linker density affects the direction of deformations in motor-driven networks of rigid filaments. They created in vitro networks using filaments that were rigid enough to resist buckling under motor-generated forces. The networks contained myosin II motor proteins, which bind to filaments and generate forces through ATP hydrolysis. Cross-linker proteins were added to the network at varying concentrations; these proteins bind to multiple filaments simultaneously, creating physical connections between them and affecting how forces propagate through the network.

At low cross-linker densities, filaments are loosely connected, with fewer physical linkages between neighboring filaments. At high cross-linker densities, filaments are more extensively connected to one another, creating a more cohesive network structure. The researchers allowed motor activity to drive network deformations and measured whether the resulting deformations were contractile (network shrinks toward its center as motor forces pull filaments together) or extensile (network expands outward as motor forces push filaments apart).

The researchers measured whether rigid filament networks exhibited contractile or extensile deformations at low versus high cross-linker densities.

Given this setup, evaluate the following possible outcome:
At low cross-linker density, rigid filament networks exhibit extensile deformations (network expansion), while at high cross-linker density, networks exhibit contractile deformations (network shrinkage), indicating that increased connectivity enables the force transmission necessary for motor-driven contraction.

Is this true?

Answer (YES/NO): YES